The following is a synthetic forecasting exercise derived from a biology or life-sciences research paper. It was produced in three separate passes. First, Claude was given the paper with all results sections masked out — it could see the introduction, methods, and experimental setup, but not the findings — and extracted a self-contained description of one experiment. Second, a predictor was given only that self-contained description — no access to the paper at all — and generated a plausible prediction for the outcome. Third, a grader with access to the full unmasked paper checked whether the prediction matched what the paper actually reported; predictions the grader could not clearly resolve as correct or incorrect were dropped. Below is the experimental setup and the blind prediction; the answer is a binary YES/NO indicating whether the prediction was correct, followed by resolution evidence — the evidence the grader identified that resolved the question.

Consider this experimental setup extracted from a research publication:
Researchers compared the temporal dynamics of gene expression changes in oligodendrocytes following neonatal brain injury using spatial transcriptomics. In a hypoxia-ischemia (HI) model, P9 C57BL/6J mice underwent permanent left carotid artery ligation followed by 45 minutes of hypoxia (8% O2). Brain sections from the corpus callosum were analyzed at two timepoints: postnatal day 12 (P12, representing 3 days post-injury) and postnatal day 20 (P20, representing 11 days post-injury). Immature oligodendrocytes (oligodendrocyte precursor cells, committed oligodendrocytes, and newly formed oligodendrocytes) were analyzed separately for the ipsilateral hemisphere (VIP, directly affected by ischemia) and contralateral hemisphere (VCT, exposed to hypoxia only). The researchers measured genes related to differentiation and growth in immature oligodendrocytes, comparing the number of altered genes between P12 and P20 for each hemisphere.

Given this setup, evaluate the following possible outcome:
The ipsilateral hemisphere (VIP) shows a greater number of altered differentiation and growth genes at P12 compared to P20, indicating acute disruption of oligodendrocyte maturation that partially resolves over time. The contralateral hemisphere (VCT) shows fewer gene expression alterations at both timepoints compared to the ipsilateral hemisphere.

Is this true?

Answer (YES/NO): NO